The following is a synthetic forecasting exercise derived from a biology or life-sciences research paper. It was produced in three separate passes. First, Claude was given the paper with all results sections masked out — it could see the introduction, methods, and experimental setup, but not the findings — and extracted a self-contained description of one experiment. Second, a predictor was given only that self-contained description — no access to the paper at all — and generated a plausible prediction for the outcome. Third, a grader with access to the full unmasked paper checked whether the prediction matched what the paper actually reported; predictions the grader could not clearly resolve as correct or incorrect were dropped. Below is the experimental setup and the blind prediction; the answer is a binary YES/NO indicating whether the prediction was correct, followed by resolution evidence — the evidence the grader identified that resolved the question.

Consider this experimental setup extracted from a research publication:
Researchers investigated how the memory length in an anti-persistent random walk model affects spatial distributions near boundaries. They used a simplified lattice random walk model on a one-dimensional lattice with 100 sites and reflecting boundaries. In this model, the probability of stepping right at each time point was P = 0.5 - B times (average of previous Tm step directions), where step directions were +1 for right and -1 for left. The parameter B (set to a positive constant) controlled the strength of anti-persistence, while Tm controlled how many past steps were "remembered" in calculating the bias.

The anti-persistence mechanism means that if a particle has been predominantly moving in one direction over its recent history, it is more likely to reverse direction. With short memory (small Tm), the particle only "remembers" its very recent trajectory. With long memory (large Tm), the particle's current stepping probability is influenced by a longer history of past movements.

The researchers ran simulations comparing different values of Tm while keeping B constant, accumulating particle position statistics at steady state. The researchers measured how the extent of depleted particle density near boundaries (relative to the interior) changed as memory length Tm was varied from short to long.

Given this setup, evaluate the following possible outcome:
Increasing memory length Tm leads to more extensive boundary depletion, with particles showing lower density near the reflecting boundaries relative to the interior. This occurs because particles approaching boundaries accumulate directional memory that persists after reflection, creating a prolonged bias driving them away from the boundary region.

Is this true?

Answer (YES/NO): YES